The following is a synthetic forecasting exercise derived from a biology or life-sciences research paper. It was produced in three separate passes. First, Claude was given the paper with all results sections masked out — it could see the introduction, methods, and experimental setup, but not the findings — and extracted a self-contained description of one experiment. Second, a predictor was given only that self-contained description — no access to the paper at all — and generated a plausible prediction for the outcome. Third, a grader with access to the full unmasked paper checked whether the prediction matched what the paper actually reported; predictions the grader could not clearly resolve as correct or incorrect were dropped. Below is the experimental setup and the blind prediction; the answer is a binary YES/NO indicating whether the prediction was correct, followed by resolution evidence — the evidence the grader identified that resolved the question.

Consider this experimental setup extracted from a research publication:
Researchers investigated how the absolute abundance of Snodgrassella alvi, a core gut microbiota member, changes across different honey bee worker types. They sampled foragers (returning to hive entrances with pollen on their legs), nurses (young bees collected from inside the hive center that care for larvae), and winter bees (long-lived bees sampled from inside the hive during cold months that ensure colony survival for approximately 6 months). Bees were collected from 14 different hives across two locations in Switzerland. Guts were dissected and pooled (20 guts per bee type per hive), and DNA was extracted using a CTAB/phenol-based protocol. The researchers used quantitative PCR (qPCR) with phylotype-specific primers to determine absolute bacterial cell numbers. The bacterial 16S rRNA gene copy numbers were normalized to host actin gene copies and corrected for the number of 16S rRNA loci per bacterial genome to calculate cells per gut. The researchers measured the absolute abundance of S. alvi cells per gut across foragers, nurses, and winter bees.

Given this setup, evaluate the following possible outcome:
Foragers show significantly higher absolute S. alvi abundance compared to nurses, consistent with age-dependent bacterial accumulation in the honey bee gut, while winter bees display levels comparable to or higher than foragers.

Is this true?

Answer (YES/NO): NO